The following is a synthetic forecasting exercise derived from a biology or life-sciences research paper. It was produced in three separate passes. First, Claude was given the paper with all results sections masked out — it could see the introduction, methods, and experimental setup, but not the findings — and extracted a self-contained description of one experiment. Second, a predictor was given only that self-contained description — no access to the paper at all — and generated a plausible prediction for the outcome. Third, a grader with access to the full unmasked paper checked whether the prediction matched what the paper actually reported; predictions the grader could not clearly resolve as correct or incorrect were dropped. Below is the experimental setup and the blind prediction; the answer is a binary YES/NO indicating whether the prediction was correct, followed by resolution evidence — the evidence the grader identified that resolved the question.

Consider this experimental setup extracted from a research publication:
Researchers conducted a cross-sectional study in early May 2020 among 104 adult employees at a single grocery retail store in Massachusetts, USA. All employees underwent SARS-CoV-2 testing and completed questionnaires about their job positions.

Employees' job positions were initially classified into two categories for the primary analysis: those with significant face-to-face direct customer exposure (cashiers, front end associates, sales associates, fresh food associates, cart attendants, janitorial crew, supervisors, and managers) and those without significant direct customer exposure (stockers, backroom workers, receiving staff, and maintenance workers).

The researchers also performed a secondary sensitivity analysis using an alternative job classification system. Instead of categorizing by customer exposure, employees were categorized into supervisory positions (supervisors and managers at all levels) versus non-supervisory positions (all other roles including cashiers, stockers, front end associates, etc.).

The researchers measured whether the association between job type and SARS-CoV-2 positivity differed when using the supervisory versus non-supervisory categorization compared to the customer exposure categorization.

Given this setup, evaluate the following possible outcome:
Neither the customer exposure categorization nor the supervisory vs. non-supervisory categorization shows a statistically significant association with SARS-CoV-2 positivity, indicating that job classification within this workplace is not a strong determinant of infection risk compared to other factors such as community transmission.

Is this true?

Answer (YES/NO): NO